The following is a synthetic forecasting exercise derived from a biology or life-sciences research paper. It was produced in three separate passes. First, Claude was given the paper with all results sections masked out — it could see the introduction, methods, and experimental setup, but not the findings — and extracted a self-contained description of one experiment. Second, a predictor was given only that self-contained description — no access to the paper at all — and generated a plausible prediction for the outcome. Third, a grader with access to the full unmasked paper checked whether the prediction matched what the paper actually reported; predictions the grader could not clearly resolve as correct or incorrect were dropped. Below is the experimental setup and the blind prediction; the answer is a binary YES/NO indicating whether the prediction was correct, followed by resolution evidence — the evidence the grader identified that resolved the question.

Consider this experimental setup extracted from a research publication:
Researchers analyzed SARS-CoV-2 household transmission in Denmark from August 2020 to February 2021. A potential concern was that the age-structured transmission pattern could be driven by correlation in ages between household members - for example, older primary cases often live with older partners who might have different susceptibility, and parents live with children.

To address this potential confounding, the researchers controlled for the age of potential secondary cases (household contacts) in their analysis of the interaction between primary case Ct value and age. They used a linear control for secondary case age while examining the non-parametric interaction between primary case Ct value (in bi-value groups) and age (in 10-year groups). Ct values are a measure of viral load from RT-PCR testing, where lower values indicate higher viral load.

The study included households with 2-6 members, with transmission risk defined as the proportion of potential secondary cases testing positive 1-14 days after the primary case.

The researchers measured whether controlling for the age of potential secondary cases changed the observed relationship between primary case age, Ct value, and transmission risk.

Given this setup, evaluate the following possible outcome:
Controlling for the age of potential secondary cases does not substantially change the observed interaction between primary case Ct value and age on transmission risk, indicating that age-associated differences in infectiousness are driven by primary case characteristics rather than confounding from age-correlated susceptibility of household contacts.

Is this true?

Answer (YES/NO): YES